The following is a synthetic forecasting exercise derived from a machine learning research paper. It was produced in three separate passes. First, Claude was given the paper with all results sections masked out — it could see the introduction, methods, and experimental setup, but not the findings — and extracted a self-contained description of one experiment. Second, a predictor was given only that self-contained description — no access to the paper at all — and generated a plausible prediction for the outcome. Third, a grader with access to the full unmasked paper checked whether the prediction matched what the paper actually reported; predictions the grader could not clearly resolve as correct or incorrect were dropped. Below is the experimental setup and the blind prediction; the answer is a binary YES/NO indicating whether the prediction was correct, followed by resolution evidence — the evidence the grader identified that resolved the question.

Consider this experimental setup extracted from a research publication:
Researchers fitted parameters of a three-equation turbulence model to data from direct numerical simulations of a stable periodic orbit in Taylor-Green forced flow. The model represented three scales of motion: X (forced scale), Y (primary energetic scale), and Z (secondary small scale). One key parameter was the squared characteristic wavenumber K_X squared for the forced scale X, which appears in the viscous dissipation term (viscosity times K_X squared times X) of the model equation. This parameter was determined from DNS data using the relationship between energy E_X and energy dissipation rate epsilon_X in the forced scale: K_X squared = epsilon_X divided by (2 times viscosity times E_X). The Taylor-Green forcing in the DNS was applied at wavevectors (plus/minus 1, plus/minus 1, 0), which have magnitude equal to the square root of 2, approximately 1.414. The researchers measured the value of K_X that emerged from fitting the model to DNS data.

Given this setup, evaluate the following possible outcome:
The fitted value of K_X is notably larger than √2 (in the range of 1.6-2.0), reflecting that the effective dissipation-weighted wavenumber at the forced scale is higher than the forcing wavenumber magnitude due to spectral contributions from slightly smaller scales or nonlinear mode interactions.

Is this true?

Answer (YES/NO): NO